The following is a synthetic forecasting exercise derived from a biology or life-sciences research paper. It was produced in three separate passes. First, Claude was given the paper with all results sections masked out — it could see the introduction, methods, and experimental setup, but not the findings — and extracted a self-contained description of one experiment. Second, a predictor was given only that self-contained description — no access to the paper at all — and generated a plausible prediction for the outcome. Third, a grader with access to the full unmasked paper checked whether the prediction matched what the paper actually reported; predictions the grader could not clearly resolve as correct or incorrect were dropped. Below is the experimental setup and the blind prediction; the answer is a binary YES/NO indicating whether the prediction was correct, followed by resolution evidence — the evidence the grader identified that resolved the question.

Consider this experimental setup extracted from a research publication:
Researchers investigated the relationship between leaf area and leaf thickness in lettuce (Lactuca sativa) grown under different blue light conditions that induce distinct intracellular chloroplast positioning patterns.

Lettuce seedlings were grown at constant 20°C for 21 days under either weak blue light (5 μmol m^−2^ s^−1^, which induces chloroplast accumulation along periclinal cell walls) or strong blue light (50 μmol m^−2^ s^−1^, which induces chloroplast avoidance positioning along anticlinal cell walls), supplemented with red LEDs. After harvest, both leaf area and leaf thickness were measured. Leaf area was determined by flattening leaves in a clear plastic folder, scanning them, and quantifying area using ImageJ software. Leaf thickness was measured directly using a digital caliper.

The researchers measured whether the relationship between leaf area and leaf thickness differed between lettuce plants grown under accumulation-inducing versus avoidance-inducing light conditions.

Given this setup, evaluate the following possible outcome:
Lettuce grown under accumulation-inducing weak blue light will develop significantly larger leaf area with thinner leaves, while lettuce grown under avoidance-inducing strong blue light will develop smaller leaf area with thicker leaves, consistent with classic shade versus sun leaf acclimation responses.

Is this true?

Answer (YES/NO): YES